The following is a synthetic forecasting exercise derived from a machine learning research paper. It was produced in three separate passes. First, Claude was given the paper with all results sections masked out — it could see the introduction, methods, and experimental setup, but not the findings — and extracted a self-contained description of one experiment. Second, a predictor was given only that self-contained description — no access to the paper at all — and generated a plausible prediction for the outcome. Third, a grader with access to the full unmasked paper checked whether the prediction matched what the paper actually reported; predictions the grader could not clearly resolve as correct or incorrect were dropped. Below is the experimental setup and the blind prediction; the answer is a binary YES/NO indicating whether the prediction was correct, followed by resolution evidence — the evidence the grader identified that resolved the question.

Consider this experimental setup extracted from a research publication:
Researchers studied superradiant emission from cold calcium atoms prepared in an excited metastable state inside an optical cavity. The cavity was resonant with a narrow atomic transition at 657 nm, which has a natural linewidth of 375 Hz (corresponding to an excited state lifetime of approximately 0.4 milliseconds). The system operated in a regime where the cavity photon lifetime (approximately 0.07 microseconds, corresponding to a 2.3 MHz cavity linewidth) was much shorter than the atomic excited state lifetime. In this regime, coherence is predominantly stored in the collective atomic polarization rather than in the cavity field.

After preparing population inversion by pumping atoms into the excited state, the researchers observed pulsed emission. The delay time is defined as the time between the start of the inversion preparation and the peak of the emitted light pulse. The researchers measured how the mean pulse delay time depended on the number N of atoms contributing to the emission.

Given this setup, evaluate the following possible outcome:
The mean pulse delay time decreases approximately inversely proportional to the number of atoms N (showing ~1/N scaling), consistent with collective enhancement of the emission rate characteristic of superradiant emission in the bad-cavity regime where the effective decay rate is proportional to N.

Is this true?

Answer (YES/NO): NO